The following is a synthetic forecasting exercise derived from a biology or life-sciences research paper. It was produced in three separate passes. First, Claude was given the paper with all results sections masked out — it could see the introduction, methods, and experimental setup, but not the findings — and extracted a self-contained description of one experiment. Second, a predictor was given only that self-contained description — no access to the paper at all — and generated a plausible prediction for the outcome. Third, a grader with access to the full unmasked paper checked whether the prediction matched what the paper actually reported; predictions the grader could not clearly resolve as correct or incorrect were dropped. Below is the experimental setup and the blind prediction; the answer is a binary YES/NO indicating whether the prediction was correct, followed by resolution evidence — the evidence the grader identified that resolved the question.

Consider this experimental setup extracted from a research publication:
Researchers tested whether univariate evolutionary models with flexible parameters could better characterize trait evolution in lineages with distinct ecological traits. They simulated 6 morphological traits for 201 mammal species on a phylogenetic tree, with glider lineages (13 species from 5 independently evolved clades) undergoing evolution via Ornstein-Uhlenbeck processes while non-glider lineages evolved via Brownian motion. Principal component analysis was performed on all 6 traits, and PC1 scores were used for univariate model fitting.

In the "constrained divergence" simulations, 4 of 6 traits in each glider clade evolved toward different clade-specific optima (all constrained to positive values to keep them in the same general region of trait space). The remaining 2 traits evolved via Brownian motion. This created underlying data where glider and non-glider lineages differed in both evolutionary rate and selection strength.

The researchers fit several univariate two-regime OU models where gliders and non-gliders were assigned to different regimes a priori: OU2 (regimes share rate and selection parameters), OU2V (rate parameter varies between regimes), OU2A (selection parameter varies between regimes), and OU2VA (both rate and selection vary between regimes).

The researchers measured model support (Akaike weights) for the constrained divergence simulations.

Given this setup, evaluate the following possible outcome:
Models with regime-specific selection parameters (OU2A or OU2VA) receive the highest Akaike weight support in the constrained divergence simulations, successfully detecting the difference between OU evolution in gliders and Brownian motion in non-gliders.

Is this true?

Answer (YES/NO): YES